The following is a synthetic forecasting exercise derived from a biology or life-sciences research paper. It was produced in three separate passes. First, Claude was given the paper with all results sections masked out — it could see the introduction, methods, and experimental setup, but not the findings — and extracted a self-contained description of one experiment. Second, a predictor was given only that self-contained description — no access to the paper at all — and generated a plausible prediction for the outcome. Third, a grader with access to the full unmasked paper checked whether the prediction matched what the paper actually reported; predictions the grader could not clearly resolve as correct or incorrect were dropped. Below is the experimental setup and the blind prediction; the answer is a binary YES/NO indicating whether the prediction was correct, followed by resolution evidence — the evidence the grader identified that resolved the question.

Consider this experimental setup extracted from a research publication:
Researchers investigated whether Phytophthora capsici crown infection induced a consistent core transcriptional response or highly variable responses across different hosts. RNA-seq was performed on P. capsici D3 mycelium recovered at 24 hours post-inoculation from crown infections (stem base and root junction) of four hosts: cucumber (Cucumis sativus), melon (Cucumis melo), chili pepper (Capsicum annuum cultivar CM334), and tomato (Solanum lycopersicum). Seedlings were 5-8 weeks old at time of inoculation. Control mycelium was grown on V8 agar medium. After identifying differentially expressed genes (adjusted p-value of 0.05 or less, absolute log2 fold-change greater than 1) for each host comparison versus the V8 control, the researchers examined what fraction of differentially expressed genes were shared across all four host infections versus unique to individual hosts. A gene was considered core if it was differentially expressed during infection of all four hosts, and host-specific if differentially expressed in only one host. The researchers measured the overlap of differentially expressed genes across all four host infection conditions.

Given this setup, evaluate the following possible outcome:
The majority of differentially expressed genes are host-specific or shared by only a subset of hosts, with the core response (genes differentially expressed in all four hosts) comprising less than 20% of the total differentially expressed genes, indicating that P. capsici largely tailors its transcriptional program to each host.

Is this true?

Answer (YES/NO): YES